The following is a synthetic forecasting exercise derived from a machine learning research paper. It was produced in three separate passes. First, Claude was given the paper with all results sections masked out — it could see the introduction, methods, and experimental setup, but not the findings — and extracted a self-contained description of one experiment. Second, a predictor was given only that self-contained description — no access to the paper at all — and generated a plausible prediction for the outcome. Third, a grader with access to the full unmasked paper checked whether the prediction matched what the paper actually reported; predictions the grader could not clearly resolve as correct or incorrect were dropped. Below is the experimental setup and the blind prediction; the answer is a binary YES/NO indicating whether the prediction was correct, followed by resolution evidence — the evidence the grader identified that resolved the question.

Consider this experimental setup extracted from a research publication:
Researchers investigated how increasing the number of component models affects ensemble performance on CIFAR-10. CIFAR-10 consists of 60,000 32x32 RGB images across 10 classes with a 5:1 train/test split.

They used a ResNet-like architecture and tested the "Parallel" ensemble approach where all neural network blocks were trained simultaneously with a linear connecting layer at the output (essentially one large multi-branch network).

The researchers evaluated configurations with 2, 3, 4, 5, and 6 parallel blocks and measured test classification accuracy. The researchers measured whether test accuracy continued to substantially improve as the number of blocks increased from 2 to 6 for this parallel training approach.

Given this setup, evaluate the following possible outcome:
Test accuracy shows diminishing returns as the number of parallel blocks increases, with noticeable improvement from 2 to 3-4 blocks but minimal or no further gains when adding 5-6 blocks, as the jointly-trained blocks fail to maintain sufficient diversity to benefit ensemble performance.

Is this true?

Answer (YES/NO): YES